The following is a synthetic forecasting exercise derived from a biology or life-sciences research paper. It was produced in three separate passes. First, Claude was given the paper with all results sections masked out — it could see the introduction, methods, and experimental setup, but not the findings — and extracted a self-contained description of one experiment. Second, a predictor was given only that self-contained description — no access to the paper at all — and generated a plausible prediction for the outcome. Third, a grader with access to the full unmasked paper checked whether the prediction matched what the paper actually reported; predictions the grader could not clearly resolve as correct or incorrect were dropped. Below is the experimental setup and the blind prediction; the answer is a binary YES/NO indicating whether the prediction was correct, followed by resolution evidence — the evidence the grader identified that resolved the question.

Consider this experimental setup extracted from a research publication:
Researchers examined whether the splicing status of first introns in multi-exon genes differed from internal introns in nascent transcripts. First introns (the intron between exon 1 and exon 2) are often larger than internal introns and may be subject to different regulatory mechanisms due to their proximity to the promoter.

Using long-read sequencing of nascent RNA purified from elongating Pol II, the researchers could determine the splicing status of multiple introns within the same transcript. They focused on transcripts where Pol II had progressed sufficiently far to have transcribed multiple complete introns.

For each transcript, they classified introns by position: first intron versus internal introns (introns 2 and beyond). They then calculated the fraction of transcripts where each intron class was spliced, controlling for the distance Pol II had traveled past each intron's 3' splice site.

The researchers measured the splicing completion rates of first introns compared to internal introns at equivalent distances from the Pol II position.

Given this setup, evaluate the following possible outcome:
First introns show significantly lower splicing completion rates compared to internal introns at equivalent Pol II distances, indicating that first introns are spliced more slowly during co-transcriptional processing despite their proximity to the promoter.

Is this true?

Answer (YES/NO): YES